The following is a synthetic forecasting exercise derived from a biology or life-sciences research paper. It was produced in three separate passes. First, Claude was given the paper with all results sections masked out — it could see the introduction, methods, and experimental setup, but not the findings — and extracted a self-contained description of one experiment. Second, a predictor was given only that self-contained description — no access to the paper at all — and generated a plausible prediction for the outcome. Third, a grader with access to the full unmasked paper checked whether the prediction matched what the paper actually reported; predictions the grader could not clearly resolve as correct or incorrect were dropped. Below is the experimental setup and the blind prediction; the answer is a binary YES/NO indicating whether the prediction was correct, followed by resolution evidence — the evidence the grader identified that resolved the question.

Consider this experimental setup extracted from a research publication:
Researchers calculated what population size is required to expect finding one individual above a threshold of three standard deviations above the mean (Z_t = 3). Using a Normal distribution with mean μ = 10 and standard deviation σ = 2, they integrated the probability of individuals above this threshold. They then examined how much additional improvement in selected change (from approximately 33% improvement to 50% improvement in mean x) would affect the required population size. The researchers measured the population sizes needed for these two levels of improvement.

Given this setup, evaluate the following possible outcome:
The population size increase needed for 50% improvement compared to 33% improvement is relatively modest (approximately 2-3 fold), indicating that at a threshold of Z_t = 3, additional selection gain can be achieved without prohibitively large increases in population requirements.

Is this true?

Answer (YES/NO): NO